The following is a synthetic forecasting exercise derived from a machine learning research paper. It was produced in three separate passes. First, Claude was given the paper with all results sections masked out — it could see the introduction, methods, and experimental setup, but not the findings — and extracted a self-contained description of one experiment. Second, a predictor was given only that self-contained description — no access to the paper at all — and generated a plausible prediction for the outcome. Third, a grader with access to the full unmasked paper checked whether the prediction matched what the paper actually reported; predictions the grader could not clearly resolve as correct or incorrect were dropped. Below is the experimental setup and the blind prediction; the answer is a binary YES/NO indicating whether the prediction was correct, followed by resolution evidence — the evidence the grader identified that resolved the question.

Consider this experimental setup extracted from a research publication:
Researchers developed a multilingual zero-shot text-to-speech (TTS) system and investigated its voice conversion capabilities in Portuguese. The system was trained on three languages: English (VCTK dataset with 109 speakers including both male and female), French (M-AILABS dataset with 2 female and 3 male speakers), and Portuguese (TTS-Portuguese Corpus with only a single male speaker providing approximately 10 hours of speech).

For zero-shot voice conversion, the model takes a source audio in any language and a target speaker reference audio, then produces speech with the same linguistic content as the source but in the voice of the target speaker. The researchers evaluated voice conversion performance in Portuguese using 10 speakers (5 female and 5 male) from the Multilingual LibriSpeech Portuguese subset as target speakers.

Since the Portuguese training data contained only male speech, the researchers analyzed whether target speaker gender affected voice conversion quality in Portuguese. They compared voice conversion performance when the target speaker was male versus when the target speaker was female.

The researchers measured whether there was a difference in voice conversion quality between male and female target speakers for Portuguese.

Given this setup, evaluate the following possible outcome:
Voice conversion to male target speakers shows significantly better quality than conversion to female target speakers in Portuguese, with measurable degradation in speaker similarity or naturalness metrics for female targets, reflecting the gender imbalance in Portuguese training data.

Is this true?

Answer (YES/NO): YES